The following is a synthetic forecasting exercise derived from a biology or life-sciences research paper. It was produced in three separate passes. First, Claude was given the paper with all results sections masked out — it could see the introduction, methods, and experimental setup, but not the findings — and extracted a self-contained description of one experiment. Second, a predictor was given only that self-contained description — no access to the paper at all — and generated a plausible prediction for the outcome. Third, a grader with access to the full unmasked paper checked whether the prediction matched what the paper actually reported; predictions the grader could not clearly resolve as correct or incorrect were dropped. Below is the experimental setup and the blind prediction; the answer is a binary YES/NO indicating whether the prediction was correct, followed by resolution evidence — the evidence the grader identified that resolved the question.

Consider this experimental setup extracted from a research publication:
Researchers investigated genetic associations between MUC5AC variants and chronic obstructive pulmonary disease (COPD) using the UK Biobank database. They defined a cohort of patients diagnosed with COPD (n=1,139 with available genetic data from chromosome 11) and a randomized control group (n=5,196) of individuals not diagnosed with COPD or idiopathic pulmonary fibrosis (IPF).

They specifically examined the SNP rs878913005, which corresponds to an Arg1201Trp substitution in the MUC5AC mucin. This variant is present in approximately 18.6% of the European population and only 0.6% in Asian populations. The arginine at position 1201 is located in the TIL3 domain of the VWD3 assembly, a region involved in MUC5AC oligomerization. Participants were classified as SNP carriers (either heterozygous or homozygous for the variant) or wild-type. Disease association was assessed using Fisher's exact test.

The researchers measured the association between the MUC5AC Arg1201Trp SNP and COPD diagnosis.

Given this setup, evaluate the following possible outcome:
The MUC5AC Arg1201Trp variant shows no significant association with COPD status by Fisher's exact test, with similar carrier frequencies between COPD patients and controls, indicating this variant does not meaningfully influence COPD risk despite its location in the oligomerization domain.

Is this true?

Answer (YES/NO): NO